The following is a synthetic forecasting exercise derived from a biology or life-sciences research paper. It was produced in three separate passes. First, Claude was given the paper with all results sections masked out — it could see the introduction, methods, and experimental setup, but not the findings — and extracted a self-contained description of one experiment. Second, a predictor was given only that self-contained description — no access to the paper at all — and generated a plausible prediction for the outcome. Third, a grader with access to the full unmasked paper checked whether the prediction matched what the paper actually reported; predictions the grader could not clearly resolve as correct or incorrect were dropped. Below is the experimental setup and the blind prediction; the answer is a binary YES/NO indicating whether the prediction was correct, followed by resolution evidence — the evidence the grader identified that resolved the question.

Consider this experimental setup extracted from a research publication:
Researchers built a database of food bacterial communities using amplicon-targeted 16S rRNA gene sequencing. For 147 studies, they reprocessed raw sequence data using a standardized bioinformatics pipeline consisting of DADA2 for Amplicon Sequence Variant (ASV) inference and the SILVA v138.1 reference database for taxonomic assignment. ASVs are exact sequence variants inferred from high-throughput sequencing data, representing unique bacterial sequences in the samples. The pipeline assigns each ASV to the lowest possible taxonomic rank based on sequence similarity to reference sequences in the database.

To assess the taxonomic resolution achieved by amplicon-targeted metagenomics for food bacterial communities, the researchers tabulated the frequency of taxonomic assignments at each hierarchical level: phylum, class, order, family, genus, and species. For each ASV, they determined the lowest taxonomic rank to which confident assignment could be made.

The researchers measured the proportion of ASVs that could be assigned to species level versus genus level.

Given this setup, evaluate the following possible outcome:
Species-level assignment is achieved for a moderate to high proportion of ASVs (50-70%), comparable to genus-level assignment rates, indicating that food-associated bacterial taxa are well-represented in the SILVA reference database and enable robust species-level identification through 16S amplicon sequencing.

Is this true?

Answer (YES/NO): NO